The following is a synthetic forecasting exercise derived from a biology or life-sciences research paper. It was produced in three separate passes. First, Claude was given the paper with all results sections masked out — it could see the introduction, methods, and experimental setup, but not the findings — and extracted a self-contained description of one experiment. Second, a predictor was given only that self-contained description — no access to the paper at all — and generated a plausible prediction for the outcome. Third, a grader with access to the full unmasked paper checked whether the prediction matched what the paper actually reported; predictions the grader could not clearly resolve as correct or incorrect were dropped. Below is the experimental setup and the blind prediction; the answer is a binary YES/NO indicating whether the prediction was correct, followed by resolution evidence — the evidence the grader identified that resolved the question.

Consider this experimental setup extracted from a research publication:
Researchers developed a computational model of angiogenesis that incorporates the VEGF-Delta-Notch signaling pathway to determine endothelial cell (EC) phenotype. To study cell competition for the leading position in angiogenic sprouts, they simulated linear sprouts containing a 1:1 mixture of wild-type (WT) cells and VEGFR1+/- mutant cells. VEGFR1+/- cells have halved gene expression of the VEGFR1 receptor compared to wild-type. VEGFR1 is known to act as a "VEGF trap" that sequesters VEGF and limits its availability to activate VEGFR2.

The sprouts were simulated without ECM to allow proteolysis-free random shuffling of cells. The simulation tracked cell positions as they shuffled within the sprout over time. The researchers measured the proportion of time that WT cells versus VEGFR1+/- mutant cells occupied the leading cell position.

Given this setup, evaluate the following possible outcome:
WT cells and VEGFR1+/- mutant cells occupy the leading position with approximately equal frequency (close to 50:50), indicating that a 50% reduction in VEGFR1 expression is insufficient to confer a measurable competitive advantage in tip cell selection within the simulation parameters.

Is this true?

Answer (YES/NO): NO